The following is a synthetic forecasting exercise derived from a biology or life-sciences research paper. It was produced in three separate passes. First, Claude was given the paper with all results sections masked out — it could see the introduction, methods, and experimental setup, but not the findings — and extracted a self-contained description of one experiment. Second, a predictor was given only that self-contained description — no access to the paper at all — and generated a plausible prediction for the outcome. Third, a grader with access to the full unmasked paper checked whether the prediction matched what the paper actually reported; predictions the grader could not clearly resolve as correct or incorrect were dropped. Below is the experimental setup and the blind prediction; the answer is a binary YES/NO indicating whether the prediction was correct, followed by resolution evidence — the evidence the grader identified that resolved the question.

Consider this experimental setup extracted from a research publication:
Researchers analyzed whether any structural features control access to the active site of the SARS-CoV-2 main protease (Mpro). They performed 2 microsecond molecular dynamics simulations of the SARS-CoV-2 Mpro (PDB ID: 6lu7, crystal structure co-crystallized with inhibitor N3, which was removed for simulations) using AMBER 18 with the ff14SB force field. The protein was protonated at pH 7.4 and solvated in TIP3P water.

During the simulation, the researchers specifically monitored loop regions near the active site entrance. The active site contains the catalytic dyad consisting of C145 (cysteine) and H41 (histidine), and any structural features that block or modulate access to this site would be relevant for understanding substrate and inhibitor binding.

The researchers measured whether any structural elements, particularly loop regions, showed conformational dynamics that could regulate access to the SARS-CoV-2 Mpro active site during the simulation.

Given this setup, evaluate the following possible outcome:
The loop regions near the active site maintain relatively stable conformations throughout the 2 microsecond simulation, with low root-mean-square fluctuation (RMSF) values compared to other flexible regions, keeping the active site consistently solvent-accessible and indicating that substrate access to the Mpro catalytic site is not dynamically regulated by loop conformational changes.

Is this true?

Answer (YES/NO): NO